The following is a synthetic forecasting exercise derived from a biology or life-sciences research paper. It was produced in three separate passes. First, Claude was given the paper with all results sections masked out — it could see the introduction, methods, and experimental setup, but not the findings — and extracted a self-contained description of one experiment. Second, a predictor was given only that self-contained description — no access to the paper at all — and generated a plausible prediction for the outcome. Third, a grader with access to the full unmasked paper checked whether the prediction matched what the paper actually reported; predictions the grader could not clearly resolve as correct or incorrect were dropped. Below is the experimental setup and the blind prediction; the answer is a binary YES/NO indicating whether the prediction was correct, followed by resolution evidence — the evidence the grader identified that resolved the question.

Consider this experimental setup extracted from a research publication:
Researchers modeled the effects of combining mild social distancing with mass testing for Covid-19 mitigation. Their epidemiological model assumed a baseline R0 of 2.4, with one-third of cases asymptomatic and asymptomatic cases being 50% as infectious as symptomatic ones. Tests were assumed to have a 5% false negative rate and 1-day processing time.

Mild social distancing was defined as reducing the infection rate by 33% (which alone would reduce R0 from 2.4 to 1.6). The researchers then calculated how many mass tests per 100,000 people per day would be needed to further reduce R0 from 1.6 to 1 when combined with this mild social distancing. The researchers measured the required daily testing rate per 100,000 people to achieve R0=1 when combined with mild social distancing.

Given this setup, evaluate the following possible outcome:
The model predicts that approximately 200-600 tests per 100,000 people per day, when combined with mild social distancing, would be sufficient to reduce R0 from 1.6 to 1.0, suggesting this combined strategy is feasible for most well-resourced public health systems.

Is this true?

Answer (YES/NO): NO